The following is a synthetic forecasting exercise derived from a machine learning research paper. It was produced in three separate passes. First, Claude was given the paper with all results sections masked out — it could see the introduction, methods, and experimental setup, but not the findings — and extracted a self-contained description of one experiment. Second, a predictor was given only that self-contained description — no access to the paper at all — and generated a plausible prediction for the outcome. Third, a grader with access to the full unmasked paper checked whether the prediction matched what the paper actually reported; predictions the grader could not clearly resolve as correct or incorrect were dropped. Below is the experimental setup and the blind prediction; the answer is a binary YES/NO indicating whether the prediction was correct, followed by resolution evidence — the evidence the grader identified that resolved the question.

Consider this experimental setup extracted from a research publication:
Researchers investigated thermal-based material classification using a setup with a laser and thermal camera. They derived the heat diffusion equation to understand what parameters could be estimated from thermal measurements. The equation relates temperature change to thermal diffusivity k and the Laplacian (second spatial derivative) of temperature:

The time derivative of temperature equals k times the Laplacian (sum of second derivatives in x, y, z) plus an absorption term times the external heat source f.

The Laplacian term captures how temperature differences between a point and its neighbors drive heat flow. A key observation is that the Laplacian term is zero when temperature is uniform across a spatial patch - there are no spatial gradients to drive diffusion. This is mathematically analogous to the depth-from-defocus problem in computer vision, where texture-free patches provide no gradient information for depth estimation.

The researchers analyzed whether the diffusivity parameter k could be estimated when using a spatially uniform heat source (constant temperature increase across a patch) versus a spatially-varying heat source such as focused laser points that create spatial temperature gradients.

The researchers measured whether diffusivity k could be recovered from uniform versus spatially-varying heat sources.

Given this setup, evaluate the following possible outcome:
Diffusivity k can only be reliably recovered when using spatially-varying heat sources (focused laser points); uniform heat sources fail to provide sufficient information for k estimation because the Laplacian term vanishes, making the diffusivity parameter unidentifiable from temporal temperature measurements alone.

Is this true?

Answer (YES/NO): YES